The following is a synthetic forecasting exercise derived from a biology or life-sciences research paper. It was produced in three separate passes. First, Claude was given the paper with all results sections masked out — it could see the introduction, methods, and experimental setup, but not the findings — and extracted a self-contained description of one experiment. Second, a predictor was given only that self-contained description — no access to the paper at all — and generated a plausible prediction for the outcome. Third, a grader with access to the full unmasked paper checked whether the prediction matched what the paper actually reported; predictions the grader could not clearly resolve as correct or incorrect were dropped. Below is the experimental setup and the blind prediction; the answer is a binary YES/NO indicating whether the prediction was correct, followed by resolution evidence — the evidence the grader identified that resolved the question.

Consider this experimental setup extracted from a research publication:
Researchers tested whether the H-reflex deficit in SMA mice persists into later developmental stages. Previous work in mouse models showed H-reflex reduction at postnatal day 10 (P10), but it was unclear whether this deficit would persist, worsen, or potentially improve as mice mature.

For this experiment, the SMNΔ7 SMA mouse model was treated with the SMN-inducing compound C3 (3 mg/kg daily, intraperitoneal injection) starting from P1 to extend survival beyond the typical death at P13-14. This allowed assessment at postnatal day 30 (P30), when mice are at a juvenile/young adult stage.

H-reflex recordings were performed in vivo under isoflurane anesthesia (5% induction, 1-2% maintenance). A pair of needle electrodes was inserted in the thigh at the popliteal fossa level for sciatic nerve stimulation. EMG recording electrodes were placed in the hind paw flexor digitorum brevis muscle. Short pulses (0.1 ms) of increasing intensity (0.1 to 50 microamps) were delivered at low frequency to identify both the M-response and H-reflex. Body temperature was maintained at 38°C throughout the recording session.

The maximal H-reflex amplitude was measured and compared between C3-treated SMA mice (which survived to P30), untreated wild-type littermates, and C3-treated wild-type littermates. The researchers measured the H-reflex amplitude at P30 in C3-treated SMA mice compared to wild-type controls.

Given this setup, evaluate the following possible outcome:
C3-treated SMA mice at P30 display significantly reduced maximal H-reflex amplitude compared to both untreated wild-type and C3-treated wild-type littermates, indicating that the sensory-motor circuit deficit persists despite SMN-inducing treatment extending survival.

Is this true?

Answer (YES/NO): NO